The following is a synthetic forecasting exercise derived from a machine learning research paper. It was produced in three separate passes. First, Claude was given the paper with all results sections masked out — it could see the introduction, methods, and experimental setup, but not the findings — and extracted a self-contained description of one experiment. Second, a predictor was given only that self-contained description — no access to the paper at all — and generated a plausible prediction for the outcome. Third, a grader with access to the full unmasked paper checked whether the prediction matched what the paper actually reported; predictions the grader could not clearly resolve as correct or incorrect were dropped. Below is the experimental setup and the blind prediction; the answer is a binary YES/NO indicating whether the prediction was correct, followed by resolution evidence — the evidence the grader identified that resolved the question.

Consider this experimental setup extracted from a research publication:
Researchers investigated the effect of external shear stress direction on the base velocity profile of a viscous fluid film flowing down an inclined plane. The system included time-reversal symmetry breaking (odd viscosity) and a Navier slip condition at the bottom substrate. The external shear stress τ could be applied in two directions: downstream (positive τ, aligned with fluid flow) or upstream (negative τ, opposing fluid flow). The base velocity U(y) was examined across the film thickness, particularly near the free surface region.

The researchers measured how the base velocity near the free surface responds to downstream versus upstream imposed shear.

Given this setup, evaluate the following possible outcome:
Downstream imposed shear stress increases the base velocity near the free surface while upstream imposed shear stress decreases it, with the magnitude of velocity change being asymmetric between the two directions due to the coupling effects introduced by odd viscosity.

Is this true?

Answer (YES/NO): NO